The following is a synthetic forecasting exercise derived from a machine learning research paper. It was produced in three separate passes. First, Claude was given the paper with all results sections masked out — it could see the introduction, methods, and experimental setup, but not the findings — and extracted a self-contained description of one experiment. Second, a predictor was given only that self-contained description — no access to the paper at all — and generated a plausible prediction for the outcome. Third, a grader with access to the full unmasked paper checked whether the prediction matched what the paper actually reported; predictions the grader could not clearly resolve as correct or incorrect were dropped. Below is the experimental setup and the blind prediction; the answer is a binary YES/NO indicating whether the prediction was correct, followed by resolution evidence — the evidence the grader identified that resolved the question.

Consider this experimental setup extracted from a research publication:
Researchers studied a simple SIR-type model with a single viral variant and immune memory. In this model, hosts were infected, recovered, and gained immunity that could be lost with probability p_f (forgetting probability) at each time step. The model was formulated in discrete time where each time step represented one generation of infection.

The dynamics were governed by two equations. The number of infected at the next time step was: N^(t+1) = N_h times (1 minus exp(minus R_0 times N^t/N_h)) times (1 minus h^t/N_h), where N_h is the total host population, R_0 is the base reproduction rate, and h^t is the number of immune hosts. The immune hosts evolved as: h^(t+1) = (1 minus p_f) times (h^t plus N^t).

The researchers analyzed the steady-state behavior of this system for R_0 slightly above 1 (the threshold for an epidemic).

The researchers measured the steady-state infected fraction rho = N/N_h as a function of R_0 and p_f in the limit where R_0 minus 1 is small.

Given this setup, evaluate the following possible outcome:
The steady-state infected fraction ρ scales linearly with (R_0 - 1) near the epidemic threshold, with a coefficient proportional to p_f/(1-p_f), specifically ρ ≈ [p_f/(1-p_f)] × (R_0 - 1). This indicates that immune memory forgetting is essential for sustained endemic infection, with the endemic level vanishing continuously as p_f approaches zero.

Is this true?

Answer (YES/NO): NO